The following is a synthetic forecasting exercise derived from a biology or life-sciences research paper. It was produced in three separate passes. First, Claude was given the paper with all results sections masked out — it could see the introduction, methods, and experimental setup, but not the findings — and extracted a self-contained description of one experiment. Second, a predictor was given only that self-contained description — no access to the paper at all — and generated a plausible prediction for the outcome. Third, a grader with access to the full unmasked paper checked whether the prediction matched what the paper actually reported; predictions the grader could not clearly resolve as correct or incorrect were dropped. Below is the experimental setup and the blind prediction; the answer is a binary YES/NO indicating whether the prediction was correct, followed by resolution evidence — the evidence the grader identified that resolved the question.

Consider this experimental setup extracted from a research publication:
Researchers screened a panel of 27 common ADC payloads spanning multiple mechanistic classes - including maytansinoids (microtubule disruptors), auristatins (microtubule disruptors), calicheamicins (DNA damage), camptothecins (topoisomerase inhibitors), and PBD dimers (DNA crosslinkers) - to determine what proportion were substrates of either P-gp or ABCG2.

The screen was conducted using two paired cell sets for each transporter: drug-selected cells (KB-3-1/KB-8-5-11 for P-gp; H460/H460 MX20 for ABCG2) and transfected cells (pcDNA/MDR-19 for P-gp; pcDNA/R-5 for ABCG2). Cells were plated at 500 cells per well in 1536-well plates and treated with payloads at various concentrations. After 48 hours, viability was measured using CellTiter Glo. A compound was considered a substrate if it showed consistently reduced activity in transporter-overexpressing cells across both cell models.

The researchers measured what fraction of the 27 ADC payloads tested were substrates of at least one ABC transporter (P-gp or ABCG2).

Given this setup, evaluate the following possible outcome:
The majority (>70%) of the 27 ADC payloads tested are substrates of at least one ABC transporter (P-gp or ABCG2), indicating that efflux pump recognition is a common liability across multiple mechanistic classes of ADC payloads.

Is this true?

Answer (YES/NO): NO